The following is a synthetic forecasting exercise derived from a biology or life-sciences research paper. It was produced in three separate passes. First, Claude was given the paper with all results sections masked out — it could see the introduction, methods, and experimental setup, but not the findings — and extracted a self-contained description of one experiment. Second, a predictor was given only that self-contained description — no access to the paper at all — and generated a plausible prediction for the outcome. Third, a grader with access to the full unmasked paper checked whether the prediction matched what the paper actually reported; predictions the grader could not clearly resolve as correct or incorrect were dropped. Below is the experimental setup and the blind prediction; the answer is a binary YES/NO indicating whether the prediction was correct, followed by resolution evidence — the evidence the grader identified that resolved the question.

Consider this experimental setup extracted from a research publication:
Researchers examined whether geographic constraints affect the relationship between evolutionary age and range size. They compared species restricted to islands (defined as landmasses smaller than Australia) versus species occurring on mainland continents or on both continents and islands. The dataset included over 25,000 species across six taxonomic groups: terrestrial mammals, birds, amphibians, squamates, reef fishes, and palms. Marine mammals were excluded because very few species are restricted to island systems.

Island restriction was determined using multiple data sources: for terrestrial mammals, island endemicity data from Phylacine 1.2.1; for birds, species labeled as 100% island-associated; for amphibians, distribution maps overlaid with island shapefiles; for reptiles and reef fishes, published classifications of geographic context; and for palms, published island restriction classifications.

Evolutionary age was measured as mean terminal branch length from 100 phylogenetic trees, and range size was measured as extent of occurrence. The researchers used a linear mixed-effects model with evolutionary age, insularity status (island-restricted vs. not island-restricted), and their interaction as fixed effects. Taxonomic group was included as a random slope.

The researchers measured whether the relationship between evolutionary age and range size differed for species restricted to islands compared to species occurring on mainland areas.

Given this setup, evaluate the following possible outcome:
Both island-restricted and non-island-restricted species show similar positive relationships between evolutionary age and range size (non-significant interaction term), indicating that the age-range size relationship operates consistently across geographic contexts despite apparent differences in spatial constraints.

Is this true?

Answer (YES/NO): NO